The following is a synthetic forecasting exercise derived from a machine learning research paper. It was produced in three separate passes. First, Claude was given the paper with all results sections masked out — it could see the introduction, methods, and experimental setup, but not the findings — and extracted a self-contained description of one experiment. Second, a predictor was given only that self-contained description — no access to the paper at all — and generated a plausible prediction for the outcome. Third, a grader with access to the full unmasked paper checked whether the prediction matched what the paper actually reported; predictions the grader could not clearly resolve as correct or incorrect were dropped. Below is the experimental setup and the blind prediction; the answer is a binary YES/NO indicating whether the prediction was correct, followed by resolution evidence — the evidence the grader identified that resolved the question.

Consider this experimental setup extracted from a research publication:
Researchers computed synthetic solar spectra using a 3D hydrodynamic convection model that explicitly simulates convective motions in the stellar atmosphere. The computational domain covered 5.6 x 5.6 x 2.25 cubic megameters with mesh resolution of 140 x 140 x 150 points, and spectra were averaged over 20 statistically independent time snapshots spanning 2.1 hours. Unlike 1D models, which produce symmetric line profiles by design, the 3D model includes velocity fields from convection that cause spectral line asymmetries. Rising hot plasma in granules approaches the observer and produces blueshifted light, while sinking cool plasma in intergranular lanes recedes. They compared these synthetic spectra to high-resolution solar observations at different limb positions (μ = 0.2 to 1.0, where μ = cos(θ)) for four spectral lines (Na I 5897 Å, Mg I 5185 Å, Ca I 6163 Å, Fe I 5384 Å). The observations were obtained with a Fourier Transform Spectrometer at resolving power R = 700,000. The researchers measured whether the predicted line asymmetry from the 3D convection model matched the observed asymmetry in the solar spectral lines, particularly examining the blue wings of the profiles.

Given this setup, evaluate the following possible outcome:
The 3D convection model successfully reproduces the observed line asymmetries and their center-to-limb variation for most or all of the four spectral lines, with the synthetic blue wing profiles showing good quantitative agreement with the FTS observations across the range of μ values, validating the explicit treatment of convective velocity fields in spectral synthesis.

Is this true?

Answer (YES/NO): NO